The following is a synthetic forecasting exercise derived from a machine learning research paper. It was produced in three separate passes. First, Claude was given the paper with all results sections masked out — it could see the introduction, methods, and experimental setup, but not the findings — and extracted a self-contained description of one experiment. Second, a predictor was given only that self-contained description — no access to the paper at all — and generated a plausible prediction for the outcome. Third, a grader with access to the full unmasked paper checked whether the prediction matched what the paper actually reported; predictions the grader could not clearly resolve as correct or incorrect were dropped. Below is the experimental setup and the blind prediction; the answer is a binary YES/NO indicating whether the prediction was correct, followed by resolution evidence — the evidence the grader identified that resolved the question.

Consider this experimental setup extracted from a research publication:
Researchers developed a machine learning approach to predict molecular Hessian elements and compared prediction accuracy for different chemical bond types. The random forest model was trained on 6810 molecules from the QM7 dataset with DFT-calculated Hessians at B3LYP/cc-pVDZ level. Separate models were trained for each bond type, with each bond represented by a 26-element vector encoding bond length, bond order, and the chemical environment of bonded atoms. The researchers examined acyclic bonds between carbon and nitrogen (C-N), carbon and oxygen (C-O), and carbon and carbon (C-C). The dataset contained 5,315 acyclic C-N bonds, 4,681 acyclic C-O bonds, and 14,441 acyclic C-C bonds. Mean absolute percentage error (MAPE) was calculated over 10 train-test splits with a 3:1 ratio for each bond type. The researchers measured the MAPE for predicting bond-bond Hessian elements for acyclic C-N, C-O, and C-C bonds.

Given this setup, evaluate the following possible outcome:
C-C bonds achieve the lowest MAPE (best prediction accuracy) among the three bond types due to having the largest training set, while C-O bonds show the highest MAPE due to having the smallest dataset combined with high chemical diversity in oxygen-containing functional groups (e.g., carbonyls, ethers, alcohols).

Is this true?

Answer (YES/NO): NO